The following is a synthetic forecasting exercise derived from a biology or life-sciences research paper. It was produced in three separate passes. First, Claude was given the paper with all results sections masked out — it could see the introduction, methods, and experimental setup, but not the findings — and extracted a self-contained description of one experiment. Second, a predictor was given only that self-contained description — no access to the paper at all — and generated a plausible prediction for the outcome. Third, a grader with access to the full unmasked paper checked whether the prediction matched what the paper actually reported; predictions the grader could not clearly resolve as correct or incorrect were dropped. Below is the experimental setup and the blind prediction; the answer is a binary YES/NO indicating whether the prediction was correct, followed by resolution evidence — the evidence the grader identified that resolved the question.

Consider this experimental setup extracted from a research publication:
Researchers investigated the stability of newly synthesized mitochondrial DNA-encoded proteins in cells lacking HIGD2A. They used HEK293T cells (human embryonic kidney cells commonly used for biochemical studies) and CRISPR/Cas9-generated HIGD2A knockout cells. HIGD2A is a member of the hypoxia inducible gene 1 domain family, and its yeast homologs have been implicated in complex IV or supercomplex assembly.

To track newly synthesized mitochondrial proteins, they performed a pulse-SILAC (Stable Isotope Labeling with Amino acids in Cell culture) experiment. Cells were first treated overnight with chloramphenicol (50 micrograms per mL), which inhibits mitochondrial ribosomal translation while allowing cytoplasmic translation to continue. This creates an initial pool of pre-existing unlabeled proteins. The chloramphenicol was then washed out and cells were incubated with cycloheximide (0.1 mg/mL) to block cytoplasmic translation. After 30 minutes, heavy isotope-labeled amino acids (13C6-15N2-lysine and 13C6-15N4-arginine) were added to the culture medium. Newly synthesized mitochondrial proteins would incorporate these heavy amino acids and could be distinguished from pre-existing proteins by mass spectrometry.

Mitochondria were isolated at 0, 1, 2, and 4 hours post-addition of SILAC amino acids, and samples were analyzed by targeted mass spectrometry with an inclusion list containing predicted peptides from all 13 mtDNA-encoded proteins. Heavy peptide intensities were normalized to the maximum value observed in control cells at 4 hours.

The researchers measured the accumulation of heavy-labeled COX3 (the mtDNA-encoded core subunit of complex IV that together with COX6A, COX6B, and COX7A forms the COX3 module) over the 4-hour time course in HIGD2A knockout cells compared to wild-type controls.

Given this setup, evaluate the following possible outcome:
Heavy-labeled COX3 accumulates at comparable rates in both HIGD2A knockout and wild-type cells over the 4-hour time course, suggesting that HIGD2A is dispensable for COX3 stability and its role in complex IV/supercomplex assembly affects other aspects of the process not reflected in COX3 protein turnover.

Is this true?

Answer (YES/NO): NO